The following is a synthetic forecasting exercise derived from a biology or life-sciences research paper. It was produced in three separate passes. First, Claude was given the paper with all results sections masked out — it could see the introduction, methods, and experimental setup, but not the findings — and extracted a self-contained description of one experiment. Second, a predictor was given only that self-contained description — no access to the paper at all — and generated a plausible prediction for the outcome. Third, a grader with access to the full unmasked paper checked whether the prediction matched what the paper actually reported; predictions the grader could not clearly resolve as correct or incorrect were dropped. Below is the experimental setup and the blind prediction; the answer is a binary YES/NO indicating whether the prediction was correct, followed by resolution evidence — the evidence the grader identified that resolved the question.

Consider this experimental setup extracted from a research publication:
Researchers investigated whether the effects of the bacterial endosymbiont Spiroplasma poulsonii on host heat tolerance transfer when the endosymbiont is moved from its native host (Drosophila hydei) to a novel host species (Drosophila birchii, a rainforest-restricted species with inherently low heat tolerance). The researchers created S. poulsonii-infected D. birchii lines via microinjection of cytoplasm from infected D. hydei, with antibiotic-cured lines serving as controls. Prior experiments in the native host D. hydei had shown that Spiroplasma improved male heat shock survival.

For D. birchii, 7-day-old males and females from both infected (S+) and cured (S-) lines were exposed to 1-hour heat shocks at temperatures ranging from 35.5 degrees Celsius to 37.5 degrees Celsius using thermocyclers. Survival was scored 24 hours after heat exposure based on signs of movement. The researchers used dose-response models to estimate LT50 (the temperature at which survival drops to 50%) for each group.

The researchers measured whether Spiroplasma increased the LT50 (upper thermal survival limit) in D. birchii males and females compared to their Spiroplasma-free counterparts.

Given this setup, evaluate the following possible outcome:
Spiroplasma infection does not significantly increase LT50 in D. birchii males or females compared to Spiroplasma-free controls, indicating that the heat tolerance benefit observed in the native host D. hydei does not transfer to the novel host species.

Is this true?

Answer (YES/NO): YES